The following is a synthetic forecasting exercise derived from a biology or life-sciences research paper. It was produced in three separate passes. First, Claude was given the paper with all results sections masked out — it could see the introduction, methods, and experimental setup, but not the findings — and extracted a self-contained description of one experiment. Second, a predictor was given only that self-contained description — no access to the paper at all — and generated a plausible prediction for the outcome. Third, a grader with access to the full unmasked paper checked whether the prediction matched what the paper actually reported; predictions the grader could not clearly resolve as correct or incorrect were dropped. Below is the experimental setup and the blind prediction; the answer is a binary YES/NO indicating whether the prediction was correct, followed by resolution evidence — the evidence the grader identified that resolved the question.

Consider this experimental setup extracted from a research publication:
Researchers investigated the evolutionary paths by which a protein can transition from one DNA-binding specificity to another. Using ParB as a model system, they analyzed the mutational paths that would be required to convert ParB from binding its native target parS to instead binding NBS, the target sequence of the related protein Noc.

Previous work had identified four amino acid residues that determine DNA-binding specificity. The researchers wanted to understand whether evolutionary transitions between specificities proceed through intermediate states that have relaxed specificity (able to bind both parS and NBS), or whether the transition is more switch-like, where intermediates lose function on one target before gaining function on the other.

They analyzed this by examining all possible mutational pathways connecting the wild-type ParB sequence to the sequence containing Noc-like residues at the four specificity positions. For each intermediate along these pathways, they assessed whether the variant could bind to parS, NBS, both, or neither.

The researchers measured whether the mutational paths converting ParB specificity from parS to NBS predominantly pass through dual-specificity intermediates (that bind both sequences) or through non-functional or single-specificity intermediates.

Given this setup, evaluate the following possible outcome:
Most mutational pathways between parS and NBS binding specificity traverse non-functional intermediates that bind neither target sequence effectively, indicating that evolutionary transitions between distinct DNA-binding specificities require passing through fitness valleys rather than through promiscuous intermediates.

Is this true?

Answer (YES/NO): NO